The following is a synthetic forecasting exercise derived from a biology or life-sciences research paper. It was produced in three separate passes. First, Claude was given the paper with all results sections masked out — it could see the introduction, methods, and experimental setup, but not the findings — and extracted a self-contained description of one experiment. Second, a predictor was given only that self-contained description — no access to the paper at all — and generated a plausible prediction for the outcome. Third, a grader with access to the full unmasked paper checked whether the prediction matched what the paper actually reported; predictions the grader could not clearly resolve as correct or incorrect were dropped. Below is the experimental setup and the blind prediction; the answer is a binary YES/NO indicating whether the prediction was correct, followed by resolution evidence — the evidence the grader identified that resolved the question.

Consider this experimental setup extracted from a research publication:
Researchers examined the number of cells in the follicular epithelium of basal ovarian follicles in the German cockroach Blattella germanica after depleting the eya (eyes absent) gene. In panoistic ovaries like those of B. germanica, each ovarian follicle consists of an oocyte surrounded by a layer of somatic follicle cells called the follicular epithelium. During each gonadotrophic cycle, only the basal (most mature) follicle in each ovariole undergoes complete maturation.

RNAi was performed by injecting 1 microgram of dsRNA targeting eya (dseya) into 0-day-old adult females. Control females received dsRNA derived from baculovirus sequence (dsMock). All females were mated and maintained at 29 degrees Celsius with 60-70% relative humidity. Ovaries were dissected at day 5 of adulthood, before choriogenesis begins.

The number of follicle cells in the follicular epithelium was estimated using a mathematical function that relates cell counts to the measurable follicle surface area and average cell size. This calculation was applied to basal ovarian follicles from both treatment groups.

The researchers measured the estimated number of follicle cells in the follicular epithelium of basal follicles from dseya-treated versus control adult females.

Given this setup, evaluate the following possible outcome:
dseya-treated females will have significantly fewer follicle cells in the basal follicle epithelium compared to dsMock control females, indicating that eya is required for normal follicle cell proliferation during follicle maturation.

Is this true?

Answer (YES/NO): YES